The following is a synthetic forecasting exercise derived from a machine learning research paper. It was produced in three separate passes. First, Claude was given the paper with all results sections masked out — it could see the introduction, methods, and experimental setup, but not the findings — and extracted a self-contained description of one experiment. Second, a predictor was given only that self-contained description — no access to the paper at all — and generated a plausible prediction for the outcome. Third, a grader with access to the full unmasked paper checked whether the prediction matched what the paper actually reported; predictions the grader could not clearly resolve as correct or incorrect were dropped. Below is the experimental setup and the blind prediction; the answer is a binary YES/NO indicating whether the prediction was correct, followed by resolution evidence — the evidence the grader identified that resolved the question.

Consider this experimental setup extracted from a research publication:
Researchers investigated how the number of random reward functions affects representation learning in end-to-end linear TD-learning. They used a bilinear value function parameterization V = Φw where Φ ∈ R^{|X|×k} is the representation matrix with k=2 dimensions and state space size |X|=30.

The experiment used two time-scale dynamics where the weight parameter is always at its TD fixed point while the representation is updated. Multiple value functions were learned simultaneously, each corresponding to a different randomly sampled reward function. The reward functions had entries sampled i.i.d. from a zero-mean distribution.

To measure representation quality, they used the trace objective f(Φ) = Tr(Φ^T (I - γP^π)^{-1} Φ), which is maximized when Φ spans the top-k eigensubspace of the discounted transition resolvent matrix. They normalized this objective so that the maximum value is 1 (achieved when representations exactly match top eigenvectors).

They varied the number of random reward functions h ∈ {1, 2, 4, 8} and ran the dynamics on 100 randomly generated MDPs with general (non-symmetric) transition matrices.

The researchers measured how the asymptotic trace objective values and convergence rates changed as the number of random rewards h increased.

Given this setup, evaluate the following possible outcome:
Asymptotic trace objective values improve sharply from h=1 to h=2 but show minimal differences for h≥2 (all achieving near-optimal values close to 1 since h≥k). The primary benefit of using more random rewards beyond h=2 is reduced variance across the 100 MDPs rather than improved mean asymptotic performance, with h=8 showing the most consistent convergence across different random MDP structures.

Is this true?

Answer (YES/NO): NO